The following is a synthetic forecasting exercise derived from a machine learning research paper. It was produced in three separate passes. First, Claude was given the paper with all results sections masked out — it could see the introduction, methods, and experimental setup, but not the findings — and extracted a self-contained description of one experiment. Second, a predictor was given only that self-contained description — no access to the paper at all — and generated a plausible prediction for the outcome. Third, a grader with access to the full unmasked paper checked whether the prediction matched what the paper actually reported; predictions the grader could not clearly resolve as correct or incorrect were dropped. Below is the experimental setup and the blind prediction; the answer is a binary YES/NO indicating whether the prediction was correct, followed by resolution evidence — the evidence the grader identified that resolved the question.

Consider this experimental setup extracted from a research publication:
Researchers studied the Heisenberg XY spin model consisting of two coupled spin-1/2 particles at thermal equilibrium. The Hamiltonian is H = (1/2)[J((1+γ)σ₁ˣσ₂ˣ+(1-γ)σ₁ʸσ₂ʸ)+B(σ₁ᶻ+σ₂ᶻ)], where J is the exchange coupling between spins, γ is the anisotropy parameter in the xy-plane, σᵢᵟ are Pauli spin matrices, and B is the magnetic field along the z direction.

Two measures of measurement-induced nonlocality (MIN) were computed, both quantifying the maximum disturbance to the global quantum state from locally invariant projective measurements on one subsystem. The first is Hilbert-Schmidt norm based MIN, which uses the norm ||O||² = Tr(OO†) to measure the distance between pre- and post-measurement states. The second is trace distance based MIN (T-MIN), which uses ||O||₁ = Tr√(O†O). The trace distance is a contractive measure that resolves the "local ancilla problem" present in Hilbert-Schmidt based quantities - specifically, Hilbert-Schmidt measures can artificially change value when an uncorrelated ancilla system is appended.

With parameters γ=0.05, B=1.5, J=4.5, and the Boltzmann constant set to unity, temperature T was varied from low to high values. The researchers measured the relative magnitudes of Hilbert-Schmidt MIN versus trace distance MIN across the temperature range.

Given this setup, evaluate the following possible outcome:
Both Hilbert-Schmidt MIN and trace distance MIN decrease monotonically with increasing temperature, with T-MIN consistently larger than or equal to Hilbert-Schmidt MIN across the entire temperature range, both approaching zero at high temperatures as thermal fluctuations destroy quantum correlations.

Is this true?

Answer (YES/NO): NO